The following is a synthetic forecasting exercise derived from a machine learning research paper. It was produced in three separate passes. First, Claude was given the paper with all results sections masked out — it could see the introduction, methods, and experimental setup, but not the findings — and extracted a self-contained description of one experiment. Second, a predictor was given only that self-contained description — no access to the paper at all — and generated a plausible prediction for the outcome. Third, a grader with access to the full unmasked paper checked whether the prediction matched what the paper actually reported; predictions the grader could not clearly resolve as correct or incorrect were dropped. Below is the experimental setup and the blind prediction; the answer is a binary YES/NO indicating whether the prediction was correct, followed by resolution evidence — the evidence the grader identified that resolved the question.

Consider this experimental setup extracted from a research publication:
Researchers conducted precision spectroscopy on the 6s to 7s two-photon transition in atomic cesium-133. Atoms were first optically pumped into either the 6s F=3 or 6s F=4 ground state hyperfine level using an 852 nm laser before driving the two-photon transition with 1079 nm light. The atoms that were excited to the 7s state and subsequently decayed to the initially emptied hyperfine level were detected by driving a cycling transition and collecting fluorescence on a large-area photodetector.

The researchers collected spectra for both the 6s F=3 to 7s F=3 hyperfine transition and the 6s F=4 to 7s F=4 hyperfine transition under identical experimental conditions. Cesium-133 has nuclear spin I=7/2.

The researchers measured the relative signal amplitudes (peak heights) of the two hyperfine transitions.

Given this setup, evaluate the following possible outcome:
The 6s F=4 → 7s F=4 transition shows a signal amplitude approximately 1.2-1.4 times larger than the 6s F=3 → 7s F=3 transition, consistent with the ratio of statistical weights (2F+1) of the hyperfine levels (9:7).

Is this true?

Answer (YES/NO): NO